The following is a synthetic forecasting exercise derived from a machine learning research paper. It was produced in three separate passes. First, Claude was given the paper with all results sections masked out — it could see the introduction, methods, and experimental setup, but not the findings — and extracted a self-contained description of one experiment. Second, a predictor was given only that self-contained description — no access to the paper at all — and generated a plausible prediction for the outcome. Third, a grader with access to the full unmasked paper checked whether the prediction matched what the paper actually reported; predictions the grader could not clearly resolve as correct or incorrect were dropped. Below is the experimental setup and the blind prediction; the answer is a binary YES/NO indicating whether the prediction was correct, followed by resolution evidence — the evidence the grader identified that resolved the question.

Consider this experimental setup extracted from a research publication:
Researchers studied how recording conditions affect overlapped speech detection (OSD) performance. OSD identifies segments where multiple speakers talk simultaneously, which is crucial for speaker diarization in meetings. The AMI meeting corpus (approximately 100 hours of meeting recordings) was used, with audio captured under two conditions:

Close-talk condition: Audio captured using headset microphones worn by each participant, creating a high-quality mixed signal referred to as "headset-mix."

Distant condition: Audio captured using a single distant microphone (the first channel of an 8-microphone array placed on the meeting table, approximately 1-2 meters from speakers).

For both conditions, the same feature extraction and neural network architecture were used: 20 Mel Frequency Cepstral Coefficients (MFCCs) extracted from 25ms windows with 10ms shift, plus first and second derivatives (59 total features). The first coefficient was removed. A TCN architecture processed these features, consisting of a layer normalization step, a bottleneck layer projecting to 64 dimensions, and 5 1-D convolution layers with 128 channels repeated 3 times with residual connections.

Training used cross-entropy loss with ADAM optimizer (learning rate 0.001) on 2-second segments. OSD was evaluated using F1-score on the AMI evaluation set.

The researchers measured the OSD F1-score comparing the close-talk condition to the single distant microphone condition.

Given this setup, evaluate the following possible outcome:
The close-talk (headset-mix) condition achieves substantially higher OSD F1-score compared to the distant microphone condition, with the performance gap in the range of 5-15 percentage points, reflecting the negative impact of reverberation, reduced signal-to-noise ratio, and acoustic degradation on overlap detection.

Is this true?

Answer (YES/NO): YES